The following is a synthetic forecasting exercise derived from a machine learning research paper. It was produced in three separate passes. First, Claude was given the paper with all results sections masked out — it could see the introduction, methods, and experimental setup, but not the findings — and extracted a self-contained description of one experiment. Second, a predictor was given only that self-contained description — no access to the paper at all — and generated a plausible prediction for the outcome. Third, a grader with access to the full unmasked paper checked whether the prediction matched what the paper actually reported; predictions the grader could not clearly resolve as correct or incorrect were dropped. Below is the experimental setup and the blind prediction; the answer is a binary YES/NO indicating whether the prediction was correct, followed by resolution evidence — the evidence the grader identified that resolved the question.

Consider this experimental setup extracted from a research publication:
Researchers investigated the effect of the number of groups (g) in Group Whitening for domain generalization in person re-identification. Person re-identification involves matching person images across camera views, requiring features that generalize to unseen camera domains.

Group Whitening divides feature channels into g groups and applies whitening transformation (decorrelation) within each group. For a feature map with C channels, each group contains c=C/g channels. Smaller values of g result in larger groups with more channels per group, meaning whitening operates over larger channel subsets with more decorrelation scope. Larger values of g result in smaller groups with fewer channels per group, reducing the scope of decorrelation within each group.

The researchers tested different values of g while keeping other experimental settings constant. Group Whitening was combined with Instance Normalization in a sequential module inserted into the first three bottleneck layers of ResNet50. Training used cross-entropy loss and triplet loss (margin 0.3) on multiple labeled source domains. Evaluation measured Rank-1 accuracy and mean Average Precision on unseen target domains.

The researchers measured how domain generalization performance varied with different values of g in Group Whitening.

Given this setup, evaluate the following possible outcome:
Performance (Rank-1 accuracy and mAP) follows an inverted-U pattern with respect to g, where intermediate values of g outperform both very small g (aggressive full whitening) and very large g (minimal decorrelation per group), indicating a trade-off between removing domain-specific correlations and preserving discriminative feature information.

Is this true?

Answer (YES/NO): NO